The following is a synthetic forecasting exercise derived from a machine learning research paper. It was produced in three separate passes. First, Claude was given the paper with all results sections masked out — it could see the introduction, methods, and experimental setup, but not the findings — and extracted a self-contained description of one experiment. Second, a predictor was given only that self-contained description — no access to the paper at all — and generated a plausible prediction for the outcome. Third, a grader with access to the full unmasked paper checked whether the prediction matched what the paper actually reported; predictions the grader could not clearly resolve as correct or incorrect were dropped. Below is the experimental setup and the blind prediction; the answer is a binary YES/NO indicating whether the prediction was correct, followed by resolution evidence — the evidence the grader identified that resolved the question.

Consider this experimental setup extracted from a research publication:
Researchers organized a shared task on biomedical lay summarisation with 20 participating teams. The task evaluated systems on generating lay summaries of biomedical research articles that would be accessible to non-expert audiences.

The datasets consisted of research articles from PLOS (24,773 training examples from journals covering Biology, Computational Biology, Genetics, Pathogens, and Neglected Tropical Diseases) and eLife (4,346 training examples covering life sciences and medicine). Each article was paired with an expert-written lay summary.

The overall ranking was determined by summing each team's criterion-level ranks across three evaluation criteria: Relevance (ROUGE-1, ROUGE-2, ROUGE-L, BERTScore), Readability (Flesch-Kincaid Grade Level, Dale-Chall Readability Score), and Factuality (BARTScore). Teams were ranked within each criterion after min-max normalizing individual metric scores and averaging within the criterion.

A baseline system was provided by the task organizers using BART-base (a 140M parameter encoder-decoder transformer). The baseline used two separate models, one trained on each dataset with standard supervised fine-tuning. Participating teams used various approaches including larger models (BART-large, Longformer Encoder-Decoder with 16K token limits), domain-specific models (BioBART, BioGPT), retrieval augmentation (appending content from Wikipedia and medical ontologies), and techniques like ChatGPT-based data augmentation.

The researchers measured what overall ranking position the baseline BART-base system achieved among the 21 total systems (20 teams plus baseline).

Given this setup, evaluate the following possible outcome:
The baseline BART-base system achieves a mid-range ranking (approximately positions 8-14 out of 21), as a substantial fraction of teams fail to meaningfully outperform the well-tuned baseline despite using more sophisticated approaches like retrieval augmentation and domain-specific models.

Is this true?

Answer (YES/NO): NO